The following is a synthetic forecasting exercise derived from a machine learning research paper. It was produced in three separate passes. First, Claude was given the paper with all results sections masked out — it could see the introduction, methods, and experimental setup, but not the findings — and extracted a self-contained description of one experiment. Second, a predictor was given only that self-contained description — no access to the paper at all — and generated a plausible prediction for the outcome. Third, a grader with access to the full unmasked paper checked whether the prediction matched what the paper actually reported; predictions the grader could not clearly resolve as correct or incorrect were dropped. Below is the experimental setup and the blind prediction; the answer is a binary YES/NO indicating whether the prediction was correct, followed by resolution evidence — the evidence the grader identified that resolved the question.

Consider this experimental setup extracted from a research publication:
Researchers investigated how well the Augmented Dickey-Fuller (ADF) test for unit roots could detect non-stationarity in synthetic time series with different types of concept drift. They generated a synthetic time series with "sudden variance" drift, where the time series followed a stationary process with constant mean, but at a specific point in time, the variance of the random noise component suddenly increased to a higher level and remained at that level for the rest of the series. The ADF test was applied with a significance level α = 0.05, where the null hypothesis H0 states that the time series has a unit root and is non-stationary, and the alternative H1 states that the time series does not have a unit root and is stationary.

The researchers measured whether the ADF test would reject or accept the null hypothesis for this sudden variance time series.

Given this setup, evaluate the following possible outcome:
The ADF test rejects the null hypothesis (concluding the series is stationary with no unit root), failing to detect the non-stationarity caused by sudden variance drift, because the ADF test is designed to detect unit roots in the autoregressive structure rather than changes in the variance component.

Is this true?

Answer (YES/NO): YES